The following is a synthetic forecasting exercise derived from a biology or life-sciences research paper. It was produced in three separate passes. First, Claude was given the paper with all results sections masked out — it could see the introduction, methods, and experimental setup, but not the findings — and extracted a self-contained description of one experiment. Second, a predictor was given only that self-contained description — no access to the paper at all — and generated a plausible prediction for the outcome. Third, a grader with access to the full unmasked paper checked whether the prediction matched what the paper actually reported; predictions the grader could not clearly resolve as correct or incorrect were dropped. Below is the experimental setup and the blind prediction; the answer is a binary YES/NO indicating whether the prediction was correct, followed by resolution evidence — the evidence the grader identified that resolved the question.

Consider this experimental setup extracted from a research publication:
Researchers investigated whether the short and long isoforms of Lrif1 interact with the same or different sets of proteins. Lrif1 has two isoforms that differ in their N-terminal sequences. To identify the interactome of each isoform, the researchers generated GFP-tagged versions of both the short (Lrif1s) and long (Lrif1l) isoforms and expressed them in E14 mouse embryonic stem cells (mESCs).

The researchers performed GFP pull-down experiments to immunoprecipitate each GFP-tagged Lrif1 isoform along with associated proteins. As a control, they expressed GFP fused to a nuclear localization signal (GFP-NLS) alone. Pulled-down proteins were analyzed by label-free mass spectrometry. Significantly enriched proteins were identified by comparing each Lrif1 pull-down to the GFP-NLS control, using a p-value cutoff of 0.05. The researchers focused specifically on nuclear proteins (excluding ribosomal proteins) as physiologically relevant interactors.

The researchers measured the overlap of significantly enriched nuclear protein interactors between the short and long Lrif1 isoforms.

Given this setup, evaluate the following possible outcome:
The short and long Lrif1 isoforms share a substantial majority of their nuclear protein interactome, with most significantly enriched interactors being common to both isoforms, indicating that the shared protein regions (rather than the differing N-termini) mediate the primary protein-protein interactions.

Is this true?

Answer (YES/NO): YES